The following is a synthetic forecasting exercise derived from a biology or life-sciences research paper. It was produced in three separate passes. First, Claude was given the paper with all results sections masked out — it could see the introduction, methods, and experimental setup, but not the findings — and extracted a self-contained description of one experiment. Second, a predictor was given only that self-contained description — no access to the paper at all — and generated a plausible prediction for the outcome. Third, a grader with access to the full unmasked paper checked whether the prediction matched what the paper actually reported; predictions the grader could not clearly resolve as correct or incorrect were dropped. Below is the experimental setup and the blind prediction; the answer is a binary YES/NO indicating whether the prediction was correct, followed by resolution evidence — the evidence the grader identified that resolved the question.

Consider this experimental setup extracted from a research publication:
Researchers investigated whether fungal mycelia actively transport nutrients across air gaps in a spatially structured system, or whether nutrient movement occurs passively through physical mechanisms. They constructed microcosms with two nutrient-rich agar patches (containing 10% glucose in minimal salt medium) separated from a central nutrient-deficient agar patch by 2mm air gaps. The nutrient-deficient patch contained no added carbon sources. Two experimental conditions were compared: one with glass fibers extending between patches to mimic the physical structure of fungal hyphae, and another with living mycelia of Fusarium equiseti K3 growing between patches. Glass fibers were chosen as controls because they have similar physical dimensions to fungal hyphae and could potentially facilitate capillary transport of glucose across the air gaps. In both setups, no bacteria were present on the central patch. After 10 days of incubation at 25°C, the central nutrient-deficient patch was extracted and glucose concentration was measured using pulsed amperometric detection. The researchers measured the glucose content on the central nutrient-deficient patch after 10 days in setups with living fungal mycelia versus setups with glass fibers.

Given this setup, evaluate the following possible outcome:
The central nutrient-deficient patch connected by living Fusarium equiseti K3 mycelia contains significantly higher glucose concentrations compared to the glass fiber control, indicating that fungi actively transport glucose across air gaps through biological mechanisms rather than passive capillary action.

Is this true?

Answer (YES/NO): NO